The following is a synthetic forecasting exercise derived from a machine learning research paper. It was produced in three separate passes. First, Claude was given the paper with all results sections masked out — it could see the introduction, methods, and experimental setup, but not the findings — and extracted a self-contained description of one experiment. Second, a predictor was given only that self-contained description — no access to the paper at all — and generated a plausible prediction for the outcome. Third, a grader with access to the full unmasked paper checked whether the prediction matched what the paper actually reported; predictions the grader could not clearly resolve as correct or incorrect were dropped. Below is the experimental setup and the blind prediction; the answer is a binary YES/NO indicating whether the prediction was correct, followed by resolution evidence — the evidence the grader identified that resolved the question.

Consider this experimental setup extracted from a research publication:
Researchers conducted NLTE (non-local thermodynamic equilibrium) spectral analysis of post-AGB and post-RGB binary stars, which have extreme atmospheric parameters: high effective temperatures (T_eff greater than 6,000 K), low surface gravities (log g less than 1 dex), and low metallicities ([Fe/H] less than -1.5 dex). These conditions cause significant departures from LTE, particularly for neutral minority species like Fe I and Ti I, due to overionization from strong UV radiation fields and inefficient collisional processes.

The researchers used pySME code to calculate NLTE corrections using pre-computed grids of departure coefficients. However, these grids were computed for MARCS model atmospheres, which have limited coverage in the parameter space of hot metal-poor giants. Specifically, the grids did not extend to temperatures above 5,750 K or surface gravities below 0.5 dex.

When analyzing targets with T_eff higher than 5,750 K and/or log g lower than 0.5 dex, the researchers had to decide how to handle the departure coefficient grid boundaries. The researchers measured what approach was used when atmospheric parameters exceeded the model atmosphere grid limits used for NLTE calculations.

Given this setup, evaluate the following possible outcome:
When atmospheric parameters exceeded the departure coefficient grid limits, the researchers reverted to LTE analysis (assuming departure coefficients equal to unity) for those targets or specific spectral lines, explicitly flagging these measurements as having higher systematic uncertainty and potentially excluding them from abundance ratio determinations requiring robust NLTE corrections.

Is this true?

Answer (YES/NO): NO